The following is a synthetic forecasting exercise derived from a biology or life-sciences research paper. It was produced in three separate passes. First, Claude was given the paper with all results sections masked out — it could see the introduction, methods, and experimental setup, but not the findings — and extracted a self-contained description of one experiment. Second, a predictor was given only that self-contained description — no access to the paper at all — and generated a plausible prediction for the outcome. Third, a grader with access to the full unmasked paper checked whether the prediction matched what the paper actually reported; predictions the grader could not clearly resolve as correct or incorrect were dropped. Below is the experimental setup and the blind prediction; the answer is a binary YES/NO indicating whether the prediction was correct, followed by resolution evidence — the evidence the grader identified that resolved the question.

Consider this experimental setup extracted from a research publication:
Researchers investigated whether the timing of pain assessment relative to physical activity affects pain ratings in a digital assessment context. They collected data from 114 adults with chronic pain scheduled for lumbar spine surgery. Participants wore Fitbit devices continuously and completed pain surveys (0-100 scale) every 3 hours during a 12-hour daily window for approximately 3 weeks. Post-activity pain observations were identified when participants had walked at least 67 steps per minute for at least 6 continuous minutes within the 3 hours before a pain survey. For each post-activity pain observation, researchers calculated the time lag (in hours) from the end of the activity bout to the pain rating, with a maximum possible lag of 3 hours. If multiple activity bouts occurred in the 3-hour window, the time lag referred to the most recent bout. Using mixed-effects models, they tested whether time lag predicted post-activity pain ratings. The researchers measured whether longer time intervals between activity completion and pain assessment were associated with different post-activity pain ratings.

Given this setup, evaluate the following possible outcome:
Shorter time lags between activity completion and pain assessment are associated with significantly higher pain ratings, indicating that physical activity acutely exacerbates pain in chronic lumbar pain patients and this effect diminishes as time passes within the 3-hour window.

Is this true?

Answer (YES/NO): NO